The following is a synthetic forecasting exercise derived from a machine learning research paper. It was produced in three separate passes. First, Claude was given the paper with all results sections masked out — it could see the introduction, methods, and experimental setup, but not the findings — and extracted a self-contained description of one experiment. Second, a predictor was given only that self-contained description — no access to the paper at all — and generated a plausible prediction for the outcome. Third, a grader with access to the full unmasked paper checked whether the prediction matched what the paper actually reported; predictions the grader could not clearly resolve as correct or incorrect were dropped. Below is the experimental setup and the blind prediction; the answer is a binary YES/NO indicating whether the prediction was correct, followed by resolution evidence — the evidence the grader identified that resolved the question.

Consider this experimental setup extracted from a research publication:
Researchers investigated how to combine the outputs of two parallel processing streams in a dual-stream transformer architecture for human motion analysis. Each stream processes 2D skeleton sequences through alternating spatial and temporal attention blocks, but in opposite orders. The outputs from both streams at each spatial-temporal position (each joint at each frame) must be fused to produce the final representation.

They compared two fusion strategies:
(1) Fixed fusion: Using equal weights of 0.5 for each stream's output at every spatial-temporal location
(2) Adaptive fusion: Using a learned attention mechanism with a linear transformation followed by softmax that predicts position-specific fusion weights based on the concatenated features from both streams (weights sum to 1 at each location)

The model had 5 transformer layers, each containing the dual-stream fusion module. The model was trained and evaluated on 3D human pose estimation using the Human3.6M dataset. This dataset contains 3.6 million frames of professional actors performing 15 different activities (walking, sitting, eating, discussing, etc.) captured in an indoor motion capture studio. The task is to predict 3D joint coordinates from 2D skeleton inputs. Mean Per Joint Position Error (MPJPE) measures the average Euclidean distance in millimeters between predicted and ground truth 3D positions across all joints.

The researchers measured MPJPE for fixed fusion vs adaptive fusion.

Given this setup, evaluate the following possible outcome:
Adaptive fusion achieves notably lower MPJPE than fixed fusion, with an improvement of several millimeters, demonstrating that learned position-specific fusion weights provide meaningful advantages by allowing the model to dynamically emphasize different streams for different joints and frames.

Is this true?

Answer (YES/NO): NO